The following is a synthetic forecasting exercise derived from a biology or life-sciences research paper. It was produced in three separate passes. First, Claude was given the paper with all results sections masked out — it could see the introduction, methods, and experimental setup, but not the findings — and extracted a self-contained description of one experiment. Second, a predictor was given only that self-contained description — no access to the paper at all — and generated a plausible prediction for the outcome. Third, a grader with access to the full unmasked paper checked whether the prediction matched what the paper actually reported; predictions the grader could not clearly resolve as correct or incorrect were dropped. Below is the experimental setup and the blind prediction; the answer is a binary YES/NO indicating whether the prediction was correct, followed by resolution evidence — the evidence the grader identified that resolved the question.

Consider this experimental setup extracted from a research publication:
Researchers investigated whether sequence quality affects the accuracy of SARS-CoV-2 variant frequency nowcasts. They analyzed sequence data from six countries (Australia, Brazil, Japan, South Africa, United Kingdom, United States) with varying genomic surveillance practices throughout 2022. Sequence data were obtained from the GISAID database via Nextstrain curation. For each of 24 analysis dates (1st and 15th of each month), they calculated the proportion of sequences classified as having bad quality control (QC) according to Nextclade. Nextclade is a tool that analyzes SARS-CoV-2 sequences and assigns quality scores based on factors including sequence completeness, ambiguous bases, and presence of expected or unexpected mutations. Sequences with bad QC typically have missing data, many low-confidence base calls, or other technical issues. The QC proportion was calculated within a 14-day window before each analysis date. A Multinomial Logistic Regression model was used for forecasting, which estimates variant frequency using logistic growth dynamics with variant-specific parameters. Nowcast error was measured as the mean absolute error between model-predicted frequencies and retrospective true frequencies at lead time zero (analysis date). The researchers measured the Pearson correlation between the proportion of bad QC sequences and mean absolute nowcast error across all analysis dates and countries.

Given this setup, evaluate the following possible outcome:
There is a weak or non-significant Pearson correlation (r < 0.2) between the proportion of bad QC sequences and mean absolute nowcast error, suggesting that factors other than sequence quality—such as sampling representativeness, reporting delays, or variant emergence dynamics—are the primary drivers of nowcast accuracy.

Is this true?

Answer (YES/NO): YES